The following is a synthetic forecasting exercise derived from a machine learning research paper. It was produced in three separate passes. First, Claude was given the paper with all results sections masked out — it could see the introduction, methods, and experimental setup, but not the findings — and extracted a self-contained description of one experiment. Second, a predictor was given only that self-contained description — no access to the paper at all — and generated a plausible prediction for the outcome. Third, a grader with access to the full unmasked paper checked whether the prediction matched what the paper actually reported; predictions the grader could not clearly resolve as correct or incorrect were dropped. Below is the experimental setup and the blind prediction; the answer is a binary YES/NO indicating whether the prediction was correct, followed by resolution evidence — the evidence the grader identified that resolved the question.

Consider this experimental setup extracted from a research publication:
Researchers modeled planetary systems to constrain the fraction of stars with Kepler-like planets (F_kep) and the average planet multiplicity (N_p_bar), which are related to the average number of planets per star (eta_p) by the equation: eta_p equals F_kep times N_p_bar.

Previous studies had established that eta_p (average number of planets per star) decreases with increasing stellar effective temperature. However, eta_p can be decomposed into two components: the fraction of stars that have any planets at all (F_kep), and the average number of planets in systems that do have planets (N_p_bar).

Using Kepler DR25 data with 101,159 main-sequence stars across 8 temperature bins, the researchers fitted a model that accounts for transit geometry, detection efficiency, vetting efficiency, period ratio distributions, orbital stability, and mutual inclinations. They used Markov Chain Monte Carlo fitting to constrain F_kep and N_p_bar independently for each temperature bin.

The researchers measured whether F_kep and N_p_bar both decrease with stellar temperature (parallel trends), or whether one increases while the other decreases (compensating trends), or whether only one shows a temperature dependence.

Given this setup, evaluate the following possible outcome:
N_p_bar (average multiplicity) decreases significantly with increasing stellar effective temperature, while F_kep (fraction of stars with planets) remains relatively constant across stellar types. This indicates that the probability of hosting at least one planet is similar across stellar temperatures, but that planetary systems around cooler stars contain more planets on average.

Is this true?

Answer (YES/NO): NO